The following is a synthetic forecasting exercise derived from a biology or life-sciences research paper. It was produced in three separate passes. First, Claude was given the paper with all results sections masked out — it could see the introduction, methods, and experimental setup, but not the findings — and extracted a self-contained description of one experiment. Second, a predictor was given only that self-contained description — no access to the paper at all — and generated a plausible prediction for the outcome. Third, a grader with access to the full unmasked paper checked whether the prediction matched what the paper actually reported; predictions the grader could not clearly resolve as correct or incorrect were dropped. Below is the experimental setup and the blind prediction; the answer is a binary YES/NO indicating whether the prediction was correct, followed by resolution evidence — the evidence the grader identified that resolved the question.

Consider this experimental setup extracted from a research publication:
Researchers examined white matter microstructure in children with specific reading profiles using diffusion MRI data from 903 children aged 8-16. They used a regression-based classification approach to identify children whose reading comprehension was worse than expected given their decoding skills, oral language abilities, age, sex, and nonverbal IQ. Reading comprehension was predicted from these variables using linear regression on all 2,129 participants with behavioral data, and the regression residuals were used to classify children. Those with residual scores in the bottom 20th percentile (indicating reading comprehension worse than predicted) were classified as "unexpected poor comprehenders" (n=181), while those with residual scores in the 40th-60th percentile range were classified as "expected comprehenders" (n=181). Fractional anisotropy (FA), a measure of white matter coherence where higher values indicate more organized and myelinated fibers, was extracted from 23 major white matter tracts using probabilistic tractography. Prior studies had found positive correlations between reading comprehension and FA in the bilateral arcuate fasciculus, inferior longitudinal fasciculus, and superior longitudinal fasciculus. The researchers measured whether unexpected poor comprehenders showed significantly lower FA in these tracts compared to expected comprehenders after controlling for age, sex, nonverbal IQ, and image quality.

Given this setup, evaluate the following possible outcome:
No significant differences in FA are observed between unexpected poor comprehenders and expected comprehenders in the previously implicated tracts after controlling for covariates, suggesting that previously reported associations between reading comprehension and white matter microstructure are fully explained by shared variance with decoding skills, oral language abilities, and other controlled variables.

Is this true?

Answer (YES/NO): NO